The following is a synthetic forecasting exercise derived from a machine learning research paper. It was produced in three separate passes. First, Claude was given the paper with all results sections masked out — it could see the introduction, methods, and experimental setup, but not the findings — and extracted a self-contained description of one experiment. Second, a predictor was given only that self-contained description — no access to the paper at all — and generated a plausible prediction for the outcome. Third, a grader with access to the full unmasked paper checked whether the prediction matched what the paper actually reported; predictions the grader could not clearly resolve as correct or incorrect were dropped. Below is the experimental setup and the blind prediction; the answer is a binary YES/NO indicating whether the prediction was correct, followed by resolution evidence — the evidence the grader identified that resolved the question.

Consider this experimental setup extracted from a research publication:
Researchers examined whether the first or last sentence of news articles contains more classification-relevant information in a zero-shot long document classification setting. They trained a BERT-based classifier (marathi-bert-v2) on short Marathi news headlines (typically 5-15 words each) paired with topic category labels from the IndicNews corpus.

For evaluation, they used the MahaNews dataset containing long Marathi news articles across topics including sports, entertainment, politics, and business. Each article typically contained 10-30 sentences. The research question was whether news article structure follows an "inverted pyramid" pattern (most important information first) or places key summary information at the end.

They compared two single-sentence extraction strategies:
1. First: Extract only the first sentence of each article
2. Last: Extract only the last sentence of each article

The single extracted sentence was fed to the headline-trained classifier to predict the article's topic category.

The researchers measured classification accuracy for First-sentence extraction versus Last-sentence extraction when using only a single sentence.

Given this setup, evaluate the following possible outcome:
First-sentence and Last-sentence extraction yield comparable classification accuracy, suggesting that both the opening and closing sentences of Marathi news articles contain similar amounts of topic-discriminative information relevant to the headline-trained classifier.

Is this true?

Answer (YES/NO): NO